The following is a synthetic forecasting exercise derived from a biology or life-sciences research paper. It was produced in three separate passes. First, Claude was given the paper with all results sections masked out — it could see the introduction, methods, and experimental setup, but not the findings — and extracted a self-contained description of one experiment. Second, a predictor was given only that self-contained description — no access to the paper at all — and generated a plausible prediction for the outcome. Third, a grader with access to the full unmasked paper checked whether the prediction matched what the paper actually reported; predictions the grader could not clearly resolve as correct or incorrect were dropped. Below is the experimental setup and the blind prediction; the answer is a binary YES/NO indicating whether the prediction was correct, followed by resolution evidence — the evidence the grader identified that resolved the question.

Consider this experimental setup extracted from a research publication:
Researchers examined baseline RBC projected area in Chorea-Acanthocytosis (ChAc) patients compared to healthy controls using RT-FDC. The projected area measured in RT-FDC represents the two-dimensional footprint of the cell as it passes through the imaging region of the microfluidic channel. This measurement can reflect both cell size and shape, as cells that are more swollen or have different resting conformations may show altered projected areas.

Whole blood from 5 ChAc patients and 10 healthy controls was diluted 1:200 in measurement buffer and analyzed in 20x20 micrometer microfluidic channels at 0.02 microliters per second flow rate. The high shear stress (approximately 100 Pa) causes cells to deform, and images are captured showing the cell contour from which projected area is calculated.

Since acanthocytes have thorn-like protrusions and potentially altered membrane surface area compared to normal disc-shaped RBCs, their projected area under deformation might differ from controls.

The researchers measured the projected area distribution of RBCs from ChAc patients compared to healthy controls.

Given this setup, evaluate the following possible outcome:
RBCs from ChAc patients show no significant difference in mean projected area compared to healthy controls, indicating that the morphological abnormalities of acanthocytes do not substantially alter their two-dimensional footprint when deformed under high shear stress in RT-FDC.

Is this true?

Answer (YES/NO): NO